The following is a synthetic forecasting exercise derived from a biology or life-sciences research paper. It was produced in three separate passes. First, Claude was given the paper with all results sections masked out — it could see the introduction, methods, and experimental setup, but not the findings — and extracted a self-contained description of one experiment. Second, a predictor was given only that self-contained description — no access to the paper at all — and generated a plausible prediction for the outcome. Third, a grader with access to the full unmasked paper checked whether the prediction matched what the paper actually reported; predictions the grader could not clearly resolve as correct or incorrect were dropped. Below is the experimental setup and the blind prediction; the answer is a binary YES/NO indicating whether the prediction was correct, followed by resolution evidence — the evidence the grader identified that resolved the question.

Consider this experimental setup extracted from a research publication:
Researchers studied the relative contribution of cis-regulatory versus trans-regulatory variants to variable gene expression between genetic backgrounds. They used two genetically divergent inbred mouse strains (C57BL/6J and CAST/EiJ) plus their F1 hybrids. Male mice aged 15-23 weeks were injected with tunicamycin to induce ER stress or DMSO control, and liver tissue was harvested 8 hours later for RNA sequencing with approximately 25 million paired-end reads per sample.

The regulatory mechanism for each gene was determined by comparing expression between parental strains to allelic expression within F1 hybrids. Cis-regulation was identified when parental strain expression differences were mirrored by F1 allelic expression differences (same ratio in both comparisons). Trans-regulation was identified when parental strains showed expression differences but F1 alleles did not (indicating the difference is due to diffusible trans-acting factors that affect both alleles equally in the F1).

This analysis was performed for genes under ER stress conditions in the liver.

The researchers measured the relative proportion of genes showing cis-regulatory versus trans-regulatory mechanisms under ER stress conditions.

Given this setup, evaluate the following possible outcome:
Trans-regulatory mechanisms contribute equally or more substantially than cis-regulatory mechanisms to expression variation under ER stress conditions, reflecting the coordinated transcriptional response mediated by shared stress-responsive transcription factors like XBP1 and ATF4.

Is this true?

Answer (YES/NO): NO